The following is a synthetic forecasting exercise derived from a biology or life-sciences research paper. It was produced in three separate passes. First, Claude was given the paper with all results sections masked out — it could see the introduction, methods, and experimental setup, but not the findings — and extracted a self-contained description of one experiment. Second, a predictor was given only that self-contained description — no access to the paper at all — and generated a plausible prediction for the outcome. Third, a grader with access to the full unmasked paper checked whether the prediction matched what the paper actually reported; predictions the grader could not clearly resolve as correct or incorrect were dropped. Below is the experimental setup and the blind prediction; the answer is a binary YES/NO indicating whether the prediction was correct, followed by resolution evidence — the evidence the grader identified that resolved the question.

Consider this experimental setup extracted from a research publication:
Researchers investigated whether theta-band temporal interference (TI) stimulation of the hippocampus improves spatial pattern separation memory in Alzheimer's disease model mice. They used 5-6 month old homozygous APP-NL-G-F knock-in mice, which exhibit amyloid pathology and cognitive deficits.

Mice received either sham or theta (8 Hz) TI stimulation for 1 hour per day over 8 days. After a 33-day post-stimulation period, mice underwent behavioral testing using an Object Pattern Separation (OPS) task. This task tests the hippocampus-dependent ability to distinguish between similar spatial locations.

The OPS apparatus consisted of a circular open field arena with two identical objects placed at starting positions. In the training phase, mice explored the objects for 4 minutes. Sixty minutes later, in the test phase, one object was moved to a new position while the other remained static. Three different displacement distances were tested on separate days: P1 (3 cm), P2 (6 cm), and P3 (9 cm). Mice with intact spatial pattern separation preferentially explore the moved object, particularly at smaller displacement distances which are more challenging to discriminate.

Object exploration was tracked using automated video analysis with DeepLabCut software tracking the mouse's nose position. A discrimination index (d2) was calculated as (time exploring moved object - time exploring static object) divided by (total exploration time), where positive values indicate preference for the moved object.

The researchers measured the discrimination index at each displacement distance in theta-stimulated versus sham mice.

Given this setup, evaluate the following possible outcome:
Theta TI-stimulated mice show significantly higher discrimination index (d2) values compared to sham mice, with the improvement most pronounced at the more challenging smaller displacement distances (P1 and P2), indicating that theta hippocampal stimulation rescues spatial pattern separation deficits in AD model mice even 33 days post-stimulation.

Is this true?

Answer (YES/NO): NO